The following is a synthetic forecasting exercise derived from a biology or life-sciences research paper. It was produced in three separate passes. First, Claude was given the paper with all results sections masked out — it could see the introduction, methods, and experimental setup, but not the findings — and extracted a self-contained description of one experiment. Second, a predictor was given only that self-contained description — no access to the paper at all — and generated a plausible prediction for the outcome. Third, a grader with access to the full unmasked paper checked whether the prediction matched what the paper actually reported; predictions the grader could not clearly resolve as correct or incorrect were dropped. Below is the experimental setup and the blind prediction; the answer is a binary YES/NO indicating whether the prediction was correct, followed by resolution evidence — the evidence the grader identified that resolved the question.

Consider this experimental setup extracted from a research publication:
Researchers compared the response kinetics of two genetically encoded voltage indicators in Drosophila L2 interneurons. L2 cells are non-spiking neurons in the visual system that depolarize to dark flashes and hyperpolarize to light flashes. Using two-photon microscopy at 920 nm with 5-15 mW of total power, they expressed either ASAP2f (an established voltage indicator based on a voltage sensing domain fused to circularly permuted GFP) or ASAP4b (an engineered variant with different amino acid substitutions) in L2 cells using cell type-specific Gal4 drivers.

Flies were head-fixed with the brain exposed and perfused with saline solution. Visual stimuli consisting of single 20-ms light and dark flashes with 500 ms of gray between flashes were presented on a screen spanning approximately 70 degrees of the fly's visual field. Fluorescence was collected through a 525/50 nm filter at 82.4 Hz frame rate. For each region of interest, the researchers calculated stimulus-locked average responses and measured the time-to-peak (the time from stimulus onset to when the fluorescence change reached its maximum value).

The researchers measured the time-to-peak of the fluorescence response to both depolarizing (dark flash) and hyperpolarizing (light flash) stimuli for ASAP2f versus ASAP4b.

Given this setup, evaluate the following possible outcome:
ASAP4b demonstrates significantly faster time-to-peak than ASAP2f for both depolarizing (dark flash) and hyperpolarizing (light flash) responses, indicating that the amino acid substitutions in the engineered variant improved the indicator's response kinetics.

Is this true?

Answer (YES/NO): NO